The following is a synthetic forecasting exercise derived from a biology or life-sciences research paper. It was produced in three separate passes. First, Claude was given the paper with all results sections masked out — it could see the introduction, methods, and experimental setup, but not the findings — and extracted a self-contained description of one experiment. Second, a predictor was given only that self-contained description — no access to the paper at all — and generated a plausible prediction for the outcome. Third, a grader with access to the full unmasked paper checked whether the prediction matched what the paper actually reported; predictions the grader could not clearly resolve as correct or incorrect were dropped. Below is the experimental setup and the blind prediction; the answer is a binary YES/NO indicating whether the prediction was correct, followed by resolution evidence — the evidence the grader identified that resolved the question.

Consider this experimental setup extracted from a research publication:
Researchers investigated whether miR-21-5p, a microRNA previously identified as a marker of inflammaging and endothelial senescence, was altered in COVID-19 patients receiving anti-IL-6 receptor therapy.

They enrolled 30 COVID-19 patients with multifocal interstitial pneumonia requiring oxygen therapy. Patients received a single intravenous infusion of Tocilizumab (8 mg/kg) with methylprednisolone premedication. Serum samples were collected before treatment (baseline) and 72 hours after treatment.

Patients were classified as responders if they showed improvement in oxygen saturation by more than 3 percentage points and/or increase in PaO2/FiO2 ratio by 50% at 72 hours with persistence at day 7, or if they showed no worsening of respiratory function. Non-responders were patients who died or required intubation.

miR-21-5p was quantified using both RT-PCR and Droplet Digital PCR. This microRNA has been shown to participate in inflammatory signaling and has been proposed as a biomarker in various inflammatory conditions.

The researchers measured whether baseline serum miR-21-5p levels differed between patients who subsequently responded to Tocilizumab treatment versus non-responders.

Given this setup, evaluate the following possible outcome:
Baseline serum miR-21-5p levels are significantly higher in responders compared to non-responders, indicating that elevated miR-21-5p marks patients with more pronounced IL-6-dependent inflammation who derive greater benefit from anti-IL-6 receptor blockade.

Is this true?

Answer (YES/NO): NO